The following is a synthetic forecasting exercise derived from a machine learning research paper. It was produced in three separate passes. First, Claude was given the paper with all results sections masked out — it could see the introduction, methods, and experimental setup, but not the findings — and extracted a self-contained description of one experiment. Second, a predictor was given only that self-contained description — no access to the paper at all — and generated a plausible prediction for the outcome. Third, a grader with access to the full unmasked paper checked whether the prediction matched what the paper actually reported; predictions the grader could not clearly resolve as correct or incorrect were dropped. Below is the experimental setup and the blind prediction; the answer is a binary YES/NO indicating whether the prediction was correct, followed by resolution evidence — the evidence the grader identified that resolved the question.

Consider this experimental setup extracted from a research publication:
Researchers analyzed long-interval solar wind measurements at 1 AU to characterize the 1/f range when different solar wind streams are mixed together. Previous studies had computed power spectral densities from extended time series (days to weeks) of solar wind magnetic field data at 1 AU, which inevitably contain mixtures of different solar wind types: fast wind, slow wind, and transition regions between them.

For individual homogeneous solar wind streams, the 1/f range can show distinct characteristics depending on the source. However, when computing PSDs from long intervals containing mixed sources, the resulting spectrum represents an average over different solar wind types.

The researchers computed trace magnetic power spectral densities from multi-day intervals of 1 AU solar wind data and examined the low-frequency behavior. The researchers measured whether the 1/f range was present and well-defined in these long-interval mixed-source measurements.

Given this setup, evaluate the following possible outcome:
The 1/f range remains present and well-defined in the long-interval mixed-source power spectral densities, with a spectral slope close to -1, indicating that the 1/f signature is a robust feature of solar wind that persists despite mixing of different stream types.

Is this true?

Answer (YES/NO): YES